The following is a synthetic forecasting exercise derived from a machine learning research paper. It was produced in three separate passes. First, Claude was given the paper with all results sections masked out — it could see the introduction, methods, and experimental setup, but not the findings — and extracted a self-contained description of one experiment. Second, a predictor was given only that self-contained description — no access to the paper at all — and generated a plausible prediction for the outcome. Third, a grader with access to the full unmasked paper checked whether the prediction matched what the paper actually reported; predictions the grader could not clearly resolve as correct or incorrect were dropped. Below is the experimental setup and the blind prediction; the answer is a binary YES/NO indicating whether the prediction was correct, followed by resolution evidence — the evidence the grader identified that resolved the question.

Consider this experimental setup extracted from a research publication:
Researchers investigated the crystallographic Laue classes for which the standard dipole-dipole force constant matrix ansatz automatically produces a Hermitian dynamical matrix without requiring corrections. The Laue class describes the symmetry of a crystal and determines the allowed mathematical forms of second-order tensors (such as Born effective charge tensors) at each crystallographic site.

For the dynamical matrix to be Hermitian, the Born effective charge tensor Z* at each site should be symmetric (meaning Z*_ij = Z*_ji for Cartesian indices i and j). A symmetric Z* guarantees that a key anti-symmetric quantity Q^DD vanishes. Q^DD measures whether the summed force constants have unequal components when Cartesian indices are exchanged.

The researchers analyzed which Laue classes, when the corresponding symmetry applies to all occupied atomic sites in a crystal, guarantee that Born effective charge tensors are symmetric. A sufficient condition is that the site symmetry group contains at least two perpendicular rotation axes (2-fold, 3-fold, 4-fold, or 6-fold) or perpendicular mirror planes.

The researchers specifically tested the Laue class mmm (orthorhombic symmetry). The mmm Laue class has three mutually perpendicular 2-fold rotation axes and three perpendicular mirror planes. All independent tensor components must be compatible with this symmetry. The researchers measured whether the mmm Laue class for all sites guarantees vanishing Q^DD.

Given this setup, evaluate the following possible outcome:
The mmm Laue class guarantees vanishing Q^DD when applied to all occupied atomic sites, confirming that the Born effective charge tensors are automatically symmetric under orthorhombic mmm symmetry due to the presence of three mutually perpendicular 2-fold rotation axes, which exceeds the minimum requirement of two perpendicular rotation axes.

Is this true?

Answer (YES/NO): YES